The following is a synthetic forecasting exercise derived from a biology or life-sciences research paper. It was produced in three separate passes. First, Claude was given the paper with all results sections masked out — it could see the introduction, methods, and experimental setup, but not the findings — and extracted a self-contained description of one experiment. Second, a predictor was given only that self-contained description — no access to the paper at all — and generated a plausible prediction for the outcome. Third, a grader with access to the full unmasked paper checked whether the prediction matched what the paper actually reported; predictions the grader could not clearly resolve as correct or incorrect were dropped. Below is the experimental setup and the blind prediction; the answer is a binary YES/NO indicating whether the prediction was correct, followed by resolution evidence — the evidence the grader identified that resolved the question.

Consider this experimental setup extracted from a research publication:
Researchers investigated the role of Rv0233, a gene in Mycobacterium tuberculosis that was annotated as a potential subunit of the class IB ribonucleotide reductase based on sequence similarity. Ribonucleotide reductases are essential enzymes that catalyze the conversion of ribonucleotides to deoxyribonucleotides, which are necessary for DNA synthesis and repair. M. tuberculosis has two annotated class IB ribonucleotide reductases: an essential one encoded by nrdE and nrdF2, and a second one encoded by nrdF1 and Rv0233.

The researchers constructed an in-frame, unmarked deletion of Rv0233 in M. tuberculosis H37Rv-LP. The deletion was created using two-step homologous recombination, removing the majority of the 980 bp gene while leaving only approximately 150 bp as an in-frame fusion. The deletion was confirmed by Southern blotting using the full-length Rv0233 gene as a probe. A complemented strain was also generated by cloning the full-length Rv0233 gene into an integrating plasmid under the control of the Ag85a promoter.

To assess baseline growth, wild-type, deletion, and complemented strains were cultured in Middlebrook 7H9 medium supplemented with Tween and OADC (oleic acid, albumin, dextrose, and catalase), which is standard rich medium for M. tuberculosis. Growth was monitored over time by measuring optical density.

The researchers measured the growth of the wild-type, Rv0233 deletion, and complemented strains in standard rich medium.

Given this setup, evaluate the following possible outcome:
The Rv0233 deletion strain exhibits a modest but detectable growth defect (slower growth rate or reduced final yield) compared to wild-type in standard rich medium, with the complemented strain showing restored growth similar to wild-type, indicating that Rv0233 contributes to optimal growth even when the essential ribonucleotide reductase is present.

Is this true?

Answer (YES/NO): NO